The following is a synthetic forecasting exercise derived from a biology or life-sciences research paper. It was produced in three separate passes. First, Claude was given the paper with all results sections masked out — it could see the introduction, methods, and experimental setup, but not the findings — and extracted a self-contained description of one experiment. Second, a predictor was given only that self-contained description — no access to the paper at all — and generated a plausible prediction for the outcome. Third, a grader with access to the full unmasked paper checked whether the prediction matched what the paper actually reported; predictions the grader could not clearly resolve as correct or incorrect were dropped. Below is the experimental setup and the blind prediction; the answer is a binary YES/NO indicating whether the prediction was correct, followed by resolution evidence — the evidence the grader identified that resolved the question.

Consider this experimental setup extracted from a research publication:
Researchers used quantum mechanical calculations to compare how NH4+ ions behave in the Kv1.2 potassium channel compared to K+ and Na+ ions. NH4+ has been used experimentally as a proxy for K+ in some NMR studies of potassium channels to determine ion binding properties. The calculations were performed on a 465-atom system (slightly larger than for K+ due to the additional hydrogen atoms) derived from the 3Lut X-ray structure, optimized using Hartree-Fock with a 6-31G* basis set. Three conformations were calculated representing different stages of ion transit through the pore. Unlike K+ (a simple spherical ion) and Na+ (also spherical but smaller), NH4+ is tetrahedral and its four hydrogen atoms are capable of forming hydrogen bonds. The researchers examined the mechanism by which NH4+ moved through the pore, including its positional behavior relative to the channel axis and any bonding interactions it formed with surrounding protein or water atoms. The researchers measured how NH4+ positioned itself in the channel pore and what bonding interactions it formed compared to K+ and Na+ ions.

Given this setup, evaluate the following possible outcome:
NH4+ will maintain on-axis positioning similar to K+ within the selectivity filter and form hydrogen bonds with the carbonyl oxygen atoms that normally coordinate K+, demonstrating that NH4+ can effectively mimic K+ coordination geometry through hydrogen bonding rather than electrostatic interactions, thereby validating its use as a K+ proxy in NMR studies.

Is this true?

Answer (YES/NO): NO